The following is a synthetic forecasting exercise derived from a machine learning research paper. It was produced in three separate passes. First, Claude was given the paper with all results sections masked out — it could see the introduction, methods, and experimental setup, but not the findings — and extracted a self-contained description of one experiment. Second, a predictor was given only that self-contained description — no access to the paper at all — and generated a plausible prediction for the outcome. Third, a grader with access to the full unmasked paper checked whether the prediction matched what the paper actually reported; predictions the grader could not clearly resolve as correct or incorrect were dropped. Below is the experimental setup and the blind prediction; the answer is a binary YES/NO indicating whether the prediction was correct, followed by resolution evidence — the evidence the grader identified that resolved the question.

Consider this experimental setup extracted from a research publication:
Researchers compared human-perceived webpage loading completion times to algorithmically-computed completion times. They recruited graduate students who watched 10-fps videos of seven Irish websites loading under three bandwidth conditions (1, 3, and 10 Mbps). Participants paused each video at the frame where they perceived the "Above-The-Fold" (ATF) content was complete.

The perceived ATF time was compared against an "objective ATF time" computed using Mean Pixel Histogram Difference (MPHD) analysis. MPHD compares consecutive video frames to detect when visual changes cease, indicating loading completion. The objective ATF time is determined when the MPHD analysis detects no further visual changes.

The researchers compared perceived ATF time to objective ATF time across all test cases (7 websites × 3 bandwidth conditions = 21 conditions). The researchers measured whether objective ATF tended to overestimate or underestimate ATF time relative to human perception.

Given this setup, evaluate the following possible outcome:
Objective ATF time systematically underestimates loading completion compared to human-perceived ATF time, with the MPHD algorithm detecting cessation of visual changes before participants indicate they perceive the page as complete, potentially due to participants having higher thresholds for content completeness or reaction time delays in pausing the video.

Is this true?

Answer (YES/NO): NO